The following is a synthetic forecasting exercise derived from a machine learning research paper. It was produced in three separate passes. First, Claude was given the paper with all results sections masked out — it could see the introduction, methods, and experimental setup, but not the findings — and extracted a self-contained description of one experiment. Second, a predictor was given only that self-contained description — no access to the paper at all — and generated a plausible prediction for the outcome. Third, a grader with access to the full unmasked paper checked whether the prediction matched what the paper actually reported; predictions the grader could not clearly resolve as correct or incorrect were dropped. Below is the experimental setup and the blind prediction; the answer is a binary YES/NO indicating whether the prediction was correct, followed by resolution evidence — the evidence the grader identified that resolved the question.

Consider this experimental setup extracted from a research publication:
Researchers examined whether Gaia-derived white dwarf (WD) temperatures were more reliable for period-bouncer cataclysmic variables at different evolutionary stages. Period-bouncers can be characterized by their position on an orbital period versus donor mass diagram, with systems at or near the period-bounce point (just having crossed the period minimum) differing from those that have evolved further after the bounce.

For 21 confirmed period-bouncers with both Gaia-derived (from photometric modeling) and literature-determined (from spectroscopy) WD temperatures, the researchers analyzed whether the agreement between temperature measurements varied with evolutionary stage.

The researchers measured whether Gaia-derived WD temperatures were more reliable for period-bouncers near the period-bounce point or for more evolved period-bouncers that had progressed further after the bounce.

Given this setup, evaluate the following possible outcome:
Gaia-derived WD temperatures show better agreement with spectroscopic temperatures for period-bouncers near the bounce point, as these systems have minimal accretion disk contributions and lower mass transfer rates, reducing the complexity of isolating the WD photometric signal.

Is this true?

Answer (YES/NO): NO